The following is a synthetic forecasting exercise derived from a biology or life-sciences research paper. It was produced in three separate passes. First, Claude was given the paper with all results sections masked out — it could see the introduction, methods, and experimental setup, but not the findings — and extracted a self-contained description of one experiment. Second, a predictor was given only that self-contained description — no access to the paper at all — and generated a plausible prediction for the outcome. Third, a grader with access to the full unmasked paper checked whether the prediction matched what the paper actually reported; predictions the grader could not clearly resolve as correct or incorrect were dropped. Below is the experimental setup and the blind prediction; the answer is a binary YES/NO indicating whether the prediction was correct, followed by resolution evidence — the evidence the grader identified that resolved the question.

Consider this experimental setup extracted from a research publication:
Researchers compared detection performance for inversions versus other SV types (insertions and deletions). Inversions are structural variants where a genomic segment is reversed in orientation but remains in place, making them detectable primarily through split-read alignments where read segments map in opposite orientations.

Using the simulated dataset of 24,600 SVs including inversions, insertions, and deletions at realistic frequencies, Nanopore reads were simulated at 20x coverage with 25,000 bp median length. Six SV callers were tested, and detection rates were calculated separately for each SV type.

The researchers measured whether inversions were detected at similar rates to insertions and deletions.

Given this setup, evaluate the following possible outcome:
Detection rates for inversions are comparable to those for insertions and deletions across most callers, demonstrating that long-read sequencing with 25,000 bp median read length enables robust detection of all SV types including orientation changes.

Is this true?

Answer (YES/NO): NO